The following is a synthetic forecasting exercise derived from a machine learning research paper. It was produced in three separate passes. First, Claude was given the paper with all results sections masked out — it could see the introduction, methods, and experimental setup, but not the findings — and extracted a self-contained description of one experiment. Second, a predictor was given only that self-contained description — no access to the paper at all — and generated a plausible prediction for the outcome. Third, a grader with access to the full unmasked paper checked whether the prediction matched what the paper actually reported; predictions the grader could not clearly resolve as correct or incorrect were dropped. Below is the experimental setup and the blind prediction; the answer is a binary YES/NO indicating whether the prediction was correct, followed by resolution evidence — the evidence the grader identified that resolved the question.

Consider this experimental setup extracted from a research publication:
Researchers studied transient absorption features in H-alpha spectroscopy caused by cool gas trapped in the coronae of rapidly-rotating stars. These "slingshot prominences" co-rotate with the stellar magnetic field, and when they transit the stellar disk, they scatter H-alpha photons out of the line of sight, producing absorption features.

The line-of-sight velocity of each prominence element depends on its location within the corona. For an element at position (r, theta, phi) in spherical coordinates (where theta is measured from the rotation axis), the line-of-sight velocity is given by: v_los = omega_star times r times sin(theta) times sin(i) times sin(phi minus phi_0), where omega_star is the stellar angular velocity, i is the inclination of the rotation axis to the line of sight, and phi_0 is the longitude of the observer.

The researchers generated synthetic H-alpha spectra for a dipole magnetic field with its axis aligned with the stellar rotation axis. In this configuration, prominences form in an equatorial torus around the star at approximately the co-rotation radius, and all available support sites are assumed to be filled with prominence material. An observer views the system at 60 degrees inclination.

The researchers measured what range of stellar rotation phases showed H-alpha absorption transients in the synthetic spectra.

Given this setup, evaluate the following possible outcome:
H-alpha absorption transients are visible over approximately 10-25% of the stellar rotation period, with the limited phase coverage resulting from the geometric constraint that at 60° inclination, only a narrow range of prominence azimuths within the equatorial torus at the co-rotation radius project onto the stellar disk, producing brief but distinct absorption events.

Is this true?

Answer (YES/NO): NO